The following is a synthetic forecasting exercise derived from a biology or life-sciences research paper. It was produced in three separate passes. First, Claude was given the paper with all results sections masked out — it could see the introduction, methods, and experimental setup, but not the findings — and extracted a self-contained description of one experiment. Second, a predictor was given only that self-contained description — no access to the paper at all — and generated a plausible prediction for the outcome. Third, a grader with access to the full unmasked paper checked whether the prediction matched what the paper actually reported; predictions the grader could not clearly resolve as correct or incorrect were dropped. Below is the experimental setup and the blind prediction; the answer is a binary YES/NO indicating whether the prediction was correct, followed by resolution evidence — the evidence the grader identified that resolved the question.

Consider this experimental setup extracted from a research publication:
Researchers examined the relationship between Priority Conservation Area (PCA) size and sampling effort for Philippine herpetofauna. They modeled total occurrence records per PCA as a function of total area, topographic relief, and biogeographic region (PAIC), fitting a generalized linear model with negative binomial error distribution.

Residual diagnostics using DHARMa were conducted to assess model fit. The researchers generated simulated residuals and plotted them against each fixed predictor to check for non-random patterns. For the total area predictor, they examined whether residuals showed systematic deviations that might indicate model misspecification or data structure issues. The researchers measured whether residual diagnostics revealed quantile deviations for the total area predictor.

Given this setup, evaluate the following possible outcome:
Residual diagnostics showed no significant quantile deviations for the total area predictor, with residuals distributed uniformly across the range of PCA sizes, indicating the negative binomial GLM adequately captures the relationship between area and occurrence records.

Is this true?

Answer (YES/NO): NO